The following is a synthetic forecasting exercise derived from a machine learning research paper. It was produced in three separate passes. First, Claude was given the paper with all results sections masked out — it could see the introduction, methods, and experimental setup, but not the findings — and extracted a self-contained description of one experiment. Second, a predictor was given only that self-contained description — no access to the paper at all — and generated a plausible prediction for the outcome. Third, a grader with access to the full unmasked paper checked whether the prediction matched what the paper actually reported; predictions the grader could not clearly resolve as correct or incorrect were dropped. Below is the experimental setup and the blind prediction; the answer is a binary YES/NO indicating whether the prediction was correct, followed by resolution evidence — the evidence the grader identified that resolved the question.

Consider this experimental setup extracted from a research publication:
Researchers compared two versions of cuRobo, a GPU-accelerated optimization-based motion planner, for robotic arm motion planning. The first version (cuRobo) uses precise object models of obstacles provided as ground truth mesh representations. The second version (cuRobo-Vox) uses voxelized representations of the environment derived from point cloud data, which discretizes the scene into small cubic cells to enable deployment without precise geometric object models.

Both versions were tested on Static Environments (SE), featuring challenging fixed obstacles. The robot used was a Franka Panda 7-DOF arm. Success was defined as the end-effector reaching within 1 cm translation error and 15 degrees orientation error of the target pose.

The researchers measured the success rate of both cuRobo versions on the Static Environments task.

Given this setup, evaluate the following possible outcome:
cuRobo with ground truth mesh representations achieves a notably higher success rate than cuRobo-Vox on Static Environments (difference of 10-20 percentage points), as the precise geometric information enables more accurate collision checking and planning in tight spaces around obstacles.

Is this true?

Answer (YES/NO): NO